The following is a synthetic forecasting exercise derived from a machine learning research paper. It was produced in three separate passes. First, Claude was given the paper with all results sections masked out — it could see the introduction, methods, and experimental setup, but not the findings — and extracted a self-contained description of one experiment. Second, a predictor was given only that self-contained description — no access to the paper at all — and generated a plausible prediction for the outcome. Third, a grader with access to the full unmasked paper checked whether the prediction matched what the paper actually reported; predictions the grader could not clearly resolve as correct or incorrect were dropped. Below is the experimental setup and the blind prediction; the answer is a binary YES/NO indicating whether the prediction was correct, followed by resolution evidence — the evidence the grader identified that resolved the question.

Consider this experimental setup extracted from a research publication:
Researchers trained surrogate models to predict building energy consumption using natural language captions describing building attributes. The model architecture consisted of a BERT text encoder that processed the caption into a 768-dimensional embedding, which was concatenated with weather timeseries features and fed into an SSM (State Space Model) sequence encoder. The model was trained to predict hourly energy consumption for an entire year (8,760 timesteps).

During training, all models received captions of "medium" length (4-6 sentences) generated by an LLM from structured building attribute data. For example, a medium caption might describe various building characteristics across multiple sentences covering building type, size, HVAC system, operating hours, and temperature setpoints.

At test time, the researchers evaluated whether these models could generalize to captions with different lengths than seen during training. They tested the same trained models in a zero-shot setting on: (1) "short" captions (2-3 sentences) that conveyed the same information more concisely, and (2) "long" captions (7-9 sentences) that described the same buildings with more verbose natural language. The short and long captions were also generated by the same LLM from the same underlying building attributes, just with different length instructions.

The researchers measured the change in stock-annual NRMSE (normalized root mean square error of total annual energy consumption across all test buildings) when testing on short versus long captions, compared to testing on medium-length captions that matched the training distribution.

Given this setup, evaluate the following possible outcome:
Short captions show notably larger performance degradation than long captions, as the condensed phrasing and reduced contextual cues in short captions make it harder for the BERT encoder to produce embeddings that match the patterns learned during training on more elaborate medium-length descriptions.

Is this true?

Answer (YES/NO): NO